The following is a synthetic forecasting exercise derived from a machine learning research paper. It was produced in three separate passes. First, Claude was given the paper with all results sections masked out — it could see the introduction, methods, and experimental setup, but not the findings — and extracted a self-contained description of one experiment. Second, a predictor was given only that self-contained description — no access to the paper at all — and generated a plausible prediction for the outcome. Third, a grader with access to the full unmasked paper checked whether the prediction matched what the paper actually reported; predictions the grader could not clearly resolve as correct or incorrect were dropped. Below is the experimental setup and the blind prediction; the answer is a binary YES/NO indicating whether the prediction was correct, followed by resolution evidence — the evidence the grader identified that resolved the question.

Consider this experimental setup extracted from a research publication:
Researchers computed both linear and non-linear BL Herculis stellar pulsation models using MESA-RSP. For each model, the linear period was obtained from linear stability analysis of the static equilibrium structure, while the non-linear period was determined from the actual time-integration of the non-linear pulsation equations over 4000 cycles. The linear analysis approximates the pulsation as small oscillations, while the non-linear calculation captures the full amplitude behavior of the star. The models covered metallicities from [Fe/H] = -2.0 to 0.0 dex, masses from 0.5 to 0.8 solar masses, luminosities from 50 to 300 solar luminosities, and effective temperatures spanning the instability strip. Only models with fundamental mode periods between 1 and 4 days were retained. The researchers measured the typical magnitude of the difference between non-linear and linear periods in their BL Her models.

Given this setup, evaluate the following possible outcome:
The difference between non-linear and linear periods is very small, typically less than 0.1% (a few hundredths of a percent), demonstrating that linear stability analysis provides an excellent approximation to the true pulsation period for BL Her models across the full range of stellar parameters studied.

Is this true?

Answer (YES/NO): NO